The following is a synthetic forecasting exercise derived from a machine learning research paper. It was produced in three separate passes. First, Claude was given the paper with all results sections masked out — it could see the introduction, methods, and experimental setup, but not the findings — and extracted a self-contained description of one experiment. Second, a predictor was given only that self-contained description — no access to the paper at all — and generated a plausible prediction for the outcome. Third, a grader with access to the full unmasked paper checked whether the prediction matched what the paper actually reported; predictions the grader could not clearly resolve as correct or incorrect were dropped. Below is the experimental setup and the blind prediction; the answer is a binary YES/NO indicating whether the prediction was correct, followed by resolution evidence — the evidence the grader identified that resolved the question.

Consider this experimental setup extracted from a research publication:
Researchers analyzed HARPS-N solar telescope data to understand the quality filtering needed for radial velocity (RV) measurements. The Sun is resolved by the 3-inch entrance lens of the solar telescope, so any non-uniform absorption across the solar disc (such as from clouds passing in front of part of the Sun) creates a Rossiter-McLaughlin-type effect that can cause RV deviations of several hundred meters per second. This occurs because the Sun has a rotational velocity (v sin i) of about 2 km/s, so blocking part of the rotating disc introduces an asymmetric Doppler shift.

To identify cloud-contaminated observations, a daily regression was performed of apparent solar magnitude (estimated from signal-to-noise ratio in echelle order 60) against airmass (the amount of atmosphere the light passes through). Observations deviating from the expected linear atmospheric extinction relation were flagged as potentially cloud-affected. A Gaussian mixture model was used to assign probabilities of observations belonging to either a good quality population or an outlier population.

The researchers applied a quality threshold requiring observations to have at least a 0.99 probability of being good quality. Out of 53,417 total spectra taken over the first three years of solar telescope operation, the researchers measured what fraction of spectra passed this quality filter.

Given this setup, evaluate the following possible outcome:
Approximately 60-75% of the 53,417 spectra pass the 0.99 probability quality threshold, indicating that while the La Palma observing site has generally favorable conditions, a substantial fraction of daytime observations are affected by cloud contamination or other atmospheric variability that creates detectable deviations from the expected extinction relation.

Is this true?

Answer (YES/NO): YES